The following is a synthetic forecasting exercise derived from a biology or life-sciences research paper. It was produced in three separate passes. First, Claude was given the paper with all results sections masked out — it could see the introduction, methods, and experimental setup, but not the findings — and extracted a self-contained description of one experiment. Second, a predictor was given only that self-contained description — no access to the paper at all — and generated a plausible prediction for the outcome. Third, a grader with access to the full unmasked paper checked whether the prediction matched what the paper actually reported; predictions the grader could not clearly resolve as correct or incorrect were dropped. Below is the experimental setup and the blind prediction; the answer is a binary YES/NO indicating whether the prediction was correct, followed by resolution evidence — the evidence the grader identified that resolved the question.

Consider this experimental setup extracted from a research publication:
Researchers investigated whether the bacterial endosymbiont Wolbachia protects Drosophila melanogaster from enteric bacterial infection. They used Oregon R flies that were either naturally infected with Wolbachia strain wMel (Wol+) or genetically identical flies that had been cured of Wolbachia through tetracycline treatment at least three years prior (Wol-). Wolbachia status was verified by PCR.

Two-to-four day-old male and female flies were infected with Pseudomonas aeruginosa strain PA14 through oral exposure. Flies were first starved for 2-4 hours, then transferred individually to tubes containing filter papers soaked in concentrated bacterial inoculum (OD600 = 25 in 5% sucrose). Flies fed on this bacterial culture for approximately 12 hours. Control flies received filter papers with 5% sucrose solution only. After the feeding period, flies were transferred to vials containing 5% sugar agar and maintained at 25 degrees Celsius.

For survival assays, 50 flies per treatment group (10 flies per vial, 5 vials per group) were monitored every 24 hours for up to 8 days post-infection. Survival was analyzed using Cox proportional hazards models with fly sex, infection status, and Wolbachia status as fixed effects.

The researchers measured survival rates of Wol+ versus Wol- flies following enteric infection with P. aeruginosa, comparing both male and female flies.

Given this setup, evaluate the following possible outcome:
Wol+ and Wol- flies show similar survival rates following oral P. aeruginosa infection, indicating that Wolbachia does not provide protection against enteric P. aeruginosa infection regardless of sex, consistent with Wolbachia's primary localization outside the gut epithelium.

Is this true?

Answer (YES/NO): NO